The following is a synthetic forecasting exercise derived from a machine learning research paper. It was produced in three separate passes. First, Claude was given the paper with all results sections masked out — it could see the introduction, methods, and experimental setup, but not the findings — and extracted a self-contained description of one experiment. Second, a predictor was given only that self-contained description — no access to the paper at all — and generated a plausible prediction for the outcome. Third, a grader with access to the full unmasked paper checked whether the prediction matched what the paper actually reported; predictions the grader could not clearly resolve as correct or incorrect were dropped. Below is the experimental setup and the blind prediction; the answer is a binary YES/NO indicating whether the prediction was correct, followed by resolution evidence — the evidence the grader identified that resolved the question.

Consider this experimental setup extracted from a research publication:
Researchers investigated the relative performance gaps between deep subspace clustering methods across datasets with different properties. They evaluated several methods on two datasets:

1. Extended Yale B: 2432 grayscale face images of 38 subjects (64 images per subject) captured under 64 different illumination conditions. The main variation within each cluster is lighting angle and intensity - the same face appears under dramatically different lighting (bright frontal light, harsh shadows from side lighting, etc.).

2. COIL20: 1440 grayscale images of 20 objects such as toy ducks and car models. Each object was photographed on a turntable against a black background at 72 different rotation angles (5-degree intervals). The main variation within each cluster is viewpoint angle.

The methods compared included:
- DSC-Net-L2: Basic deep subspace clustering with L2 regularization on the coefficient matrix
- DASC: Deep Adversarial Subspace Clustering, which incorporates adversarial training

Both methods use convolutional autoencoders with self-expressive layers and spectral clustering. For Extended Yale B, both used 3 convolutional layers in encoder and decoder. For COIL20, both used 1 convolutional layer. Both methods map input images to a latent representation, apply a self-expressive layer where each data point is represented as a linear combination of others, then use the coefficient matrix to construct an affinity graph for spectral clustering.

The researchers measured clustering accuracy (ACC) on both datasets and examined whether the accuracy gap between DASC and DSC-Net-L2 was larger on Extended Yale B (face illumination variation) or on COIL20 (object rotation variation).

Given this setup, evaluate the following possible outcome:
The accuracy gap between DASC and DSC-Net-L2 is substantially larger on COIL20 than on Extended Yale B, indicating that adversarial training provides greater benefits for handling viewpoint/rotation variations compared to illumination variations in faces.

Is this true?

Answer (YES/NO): YES